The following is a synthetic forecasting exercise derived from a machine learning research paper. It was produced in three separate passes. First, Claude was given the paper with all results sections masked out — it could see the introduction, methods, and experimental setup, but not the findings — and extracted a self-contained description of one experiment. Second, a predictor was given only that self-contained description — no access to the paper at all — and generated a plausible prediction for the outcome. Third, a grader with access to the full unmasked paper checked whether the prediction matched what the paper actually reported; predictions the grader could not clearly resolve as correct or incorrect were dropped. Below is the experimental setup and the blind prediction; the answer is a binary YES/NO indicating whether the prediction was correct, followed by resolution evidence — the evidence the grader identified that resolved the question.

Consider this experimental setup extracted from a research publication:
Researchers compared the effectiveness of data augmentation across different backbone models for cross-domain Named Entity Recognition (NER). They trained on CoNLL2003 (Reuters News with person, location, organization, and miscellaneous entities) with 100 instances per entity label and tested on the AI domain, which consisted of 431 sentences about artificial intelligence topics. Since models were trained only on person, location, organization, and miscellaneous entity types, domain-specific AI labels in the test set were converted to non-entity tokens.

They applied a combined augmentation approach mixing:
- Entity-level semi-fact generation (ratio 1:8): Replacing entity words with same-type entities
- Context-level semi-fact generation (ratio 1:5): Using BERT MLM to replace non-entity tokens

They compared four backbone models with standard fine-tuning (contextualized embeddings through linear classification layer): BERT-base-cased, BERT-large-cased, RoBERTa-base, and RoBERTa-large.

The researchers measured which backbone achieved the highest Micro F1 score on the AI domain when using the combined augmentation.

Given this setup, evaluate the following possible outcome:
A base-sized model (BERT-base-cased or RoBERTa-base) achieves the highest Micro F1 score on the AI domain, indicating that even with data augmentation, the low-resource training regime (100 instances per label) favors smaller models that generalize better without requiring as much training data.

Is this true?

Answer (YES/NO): YES